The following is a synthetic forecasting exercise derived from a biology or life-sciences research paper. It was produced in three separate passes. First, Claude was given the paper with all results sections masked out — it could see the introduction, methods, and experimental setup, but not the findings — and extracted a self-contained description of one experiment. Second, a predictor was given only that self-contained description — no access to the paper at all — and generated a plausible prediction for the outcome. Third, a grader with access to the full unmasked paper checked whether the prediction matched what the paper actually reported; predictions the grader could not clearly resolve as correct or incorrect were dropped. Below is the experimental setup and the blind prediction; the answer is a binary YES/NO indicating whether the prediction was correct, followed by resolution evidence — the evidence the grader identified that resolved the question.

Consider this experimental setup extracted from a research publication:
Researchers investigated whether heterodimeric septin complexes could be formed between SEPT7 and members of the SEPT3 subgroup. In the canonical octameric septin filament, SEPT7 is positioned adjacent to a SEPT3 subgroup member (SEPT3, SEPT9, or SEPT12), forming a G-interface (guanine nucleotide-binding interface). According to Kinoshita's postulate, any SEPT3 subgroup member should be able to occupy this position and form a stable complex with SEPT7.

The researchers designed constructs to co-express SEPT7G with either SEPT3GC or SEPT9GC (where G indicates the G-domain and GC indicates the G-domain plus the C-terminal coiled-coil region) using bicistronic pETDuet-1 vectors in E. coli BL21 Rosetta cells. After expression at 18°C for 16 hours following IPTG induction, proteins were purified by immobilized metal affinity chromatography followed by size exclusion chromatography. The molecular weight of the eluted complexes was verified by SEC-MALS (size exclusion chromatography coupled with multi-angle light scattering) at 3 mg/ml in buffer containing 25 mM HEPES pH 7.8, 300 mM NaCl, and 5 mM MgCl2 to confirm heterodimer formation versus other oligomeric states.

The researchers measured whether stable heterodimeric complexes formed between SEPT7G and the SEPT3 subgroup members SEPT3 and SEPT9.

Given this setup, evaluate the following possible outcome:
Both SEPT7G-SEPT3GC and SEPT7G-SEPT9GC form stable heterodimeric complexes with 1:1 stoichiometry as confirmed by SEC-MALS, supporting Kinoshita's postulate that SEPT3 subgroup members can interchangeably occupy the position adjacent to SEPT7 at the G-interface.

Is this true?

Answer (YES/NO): YES